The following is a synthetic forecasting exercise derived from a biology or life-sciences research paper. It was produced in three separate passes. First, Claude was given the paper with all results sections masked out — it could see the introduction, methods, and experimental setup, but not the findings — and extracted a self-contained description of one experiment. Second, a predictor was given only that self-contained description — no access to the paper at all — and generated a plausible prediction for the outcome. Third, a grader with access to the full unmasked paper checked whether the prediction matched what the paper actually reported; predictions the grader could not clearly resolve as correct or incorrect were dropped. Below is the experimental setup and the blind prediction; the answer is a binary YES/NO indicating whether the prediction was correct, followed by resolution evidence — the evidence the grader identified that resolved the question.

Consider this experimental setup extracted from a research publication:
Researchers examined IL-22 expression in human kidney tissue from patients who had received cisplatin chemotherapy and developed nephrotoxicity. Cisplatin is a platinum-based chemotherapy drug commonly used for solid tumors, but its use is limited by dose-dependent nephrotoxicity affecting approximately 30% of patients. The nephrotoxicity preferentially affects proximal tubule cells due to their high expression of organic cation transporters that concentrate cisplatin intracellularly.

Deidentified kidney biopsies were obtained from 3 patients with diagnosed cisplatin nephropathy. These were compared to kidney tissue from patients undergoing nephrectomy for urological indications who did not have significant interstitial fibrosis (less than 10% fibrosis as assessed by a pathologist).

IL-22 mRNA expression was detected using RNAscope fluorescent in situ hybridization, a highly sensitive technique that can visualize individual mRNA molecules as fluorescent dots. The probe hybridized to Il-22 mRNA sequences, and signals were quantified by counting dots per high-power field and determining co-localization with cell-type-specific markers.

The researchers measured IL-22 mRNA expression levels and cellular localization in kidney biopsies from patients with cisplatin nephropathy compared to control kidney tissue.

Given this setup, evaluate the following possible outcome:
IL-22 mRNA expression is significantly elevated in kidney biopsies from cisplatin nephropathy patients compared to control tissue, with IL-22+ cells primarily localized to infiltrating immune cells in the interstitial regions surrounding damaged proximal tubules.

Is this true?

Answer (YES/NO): NO